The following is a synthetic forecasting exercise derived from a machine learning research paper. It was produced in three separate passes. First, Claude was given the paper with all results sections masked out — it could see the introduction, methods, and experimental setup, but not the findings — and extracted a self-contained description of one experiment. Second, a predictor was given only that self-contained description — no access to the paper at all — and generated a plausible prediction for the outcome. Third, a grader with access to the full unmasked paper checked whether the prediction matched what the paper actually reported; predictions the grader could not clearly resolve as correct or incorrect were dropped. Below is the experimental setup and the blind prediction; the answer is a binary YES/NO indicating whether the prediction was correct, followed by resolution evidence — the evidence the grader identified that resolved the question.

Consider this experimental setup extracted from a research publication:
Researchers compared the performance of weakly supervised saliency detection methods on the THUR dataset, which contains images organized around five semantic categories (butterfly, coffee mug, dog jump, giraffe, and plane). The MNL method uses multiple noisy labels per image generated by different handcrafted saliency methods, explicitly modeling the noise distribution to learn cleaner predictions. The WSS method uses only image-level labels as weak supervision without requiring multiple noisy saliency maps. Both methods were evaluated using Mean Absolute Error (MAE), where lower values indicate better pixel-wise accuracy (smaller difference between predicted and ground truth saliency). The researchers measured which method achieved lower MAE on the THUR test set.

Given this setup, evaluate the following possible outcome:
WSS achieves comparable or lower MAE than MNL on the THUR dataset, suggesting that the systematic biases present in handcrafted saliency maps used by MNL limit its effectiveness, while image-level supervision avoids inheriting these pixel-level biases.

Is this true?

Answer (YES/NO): NO